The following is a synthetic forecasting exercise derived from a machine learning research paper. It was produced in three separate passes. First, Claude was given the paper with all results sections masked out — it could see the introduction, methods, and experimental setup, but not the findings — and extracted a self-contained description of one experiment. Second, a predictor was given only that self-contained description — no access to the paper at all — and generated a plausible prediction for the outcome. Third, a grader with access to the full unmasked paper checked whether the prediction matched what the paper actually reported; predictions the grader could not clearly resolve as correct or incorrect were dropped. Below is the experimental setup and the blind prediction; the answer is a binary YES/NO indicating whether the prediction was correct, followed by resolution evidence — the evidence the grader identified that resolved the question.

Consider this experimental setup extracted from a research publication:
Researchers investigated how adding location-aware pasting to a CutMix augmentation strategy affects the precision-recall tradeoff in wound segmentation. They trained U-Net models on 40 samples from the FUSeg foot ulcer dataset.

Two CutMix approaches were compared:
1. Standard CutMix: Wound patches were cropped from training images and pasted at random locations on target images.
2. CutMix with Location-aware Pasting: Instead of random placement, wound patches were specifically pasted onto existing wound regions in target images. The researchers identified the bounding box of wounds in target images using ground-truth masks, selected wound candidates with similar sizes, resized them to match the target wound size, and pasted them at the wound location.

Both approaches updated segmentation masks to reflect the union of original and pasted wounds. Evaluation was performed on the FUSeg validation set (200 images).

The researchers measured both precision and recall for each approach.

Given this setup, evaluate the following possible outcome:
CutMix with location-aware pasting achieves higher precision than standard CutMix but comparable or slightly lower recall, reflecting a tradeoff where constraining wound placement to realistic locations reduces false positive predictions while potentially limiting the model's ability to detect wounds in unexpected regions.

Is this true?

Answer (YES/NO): YES